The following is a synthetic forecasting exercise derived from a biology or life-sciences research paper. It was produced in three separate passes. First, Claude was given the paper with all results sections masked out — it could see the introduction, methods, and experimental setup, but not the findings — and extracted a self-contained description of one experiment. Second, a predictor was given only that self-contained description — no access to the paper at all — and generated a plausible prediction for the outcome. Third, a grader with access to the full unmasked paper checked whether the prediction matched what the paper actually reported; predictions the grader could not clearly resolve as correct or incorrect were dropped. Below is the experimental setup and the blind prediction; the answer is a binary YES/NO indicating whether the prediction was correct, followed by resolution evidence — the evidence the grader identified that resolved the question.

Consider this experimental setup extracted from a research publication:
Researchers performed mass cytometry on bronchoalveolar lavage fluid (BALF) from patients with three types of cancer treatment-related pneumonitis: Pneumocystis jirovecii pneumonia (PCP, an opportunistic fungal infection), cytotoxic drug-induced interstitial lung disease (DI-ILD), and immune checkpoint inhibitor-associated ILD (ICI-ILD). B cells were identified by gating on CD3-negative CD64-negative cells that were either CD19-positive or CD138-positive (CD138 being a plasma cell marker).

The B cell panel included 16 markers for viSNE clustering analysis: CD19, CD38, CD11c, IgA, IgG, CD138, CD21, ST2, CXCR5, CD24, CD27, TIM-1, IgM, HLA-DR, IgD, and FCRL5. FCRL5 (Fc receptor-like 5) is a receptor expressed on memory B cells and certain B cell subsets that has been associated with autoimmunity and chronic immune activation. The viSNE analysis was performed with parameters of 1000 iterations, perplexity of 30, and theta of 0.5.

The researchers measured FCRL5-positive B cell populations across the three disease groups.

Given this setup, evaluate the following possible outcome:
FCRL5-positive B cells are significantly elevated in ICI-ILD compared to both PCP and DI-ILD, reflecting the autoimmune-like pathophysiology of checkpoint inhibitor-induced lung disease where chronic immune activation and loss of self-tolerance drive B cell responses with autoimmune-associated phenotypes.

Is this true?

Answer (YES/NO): YES